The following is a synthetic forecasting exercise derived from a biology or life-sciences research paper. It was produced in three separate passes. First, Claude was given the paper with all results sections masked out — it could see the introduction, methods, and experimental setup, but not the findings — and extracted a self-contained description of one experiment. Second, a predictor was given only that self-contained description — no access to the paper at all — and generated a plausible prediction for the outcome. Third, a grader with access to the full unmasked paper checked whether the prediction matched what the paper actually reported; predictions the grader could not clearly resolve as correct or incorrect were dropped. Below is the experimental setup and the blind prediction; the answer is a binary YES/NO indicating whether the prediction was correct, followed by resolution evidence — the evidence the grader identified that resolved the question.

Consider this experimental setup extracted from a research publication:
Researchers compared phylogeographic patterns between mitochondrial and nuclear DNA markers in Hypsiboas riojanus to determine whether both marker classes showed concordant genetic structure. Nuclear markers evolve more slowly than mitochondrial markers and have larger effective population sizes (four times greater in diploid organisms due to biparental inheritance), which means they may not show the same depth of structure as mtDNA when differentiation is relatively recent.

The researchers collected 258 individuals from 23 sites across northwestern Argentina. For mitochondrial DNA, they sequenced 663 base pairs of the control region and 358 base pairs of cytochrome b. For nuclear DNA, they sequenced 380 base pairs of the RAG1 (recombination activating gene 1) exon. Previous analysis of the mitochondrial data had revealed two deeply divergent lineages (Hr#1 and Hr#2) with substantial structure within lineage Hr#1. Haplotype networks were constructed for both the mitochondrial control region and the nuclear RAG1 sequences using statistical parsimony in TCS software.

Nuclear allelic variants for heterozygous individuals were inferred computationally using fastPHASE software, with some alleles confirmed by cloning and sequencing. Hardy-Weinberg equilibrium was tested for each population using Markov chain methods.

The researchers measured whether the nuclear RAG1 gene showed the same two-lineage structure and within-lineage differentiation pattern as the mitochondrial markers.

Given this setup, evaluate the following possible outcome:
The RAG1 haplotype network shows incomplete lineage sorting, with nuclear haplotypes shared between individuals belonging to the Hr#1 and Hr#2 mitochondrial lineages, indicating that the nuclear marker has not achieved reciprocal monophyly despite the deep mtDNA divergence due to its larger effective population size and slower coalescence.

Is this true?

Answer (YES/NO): YES